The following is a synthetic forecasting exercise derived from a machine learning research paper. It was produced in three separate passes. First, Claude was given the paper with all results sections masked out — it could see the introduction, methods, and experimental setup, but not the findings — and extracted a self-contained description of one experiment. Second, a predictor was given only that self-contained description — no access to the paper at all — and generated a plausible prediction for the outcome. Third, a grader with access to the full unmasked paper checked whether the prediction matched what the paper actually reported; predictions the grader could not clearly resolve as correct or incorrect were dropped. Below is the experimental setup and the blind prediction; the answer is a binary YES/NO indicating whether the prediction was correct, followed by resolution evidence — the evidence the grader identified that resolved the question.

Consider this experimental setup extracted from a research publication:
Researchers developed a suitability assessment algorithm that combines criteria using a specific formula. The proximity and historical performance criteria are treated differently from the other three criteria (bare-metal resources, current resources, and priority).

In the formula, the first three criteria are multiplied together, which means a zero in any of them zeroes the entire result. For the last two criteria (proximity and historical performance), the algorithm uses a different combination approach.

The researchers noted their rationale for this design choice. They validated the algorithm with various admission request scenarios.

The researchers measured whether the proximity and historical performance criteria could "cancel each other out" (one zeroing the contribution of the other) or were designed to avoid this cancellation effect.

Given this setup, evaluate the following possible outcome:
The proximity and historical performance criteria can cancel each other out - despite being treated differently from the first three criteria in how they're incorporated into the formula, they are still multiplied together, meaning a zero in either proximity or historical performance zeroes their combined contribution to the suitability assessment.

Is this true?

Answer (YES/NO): NO